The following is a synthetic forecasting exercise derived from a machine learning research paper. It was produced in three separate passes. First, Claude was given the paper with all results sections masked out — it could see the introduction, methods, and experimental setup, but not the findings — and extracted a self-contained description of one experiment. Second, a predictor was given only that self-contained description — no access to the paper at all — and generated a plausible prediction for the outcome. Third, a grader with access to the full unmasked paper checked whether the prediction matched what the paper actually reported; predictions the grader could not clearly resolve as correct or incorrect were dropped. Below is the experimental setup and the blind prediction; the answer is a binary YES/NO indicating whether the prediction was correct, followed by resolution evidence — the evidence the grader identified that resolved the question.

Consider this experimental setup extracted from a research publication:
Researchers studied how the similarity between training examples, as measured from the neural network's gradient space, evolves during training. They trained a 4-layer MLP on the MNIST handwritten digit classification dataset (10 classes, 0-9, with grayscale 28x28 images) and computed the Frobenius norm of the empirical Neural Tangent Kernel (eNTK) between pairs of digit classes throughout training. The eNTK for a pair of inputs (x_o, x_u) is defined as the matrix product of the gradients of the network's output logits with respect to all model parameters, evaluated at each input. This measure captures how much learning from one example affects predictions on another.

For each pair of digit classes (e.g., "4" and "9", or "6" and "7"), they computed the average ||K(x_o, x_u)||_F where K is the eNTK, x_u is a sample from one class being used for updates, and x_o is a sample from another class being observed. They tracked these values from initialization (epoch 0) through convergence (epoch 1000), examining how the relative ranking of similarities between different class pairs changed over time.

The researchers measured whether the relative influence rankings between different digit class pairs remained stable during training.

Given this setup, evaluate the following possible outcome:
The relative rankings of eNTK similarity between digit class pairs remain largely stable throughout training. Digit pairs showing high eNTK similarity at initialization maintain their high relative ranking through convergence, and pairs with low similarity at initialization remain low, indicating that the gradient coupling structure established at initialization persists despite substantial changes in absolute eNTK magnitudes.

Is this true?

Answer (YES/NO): YES